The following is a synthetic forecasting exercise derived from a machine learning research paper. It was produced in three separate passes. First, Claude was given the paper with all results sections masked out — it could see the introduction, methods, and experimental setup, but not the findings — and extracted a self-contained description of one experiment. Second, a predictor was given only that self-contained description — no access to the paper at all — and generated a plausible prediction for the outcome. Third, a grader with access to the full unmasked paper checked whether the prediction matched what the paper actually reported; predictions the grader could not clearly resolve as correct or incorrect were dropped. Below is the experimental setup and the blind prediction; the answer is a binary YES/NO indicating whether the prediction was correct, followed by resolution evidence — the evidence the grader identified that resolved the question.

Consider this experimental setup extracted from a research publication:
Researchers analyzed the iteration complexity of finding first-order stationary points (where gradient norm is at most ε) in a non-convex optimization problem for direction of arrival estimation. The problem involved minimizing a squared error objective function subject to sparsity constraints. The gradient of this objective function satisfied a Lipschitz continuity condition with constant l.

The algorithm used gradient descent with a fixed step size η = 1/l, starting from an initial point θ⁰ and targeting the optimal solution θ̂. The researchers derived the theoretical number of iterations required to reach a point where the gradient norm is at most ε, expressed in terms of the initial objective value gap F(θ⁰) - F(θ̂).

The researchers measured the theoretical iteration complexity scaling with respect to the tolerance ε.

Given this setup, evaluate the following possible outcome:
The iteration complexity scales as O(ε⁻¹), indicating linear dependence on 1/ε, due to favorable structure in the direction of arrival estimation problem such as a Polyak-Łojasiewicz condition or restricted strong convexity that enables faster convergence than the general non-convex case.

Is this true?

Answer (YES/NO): NO